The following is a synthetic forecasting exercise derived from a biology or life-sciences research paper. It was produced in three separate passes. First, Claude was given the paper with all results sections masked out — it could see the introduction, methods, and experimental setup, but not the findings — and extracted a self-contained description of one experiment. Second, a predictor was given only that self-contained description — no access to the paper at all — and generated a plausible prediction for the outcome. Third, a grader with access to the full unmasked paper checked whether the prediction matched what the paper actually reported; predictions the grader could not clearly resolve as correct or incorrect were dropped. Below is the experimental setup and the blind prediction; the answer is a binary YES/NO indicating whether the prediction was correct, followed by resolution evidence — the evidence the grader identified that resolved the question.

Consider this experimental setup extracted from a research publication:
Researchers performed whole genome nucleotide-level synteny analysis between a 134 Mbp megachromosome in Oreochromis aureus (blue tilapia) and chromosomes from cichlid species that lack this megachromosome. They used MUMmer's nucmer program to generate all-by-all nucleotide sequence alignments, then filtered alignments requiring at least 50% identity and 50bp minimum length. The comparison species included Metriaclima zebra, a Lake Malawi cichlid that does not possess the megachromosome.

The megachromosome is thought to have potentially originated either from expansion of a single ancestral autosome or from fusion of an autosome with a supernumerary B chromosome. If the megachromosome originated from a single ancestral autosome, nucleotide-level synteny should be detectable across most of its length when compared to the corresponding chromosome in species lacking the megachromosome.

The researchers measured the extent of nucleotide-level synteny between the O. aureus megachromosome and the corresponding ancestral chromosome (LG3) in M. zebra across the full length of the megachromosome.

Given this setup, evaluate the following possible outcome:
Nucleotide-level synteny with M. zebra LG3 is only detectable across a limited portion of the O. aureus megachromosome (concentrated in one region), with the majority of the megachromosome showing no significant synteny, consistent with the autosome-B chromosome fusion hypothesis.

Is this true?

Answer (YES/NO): YES